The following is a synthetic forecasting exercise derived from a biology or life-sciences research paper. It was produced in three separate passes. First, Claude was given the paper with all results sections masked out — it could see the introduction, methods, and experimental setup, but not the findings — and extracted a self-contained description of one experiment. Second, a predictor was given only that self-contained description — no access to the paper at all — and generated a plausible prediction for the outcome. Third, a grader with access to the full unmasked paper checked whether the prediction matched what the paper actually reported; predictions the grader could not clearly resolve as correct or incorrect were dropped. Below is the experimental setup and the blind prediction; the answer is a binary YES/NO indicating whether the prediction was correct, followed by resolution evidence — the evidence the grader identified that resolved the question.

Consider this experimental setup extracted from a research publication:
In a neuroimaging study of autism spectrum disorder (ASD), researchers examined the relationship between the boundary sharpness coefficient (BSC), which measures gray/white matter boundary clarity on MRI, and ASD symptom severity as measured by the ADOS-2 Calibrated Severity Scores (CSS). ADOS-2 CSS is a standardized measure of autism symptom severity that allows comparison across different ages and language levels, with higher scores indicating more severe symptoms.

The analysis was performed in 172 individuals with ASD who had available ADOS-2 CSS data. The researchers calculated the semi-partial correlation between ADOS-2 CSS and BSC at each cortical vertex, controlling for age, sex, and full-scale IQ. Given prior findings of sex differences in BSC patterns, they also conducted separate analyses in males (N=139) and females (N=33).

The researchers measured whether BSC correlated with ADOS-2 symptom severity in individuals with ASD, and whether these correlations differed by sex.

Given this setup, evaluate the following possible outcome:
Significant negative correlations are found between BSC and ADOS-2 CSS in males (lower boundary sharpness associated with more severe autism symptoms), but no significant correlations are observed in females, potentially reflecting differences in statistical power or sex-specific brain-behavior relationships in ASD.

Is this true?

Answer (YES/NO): NO